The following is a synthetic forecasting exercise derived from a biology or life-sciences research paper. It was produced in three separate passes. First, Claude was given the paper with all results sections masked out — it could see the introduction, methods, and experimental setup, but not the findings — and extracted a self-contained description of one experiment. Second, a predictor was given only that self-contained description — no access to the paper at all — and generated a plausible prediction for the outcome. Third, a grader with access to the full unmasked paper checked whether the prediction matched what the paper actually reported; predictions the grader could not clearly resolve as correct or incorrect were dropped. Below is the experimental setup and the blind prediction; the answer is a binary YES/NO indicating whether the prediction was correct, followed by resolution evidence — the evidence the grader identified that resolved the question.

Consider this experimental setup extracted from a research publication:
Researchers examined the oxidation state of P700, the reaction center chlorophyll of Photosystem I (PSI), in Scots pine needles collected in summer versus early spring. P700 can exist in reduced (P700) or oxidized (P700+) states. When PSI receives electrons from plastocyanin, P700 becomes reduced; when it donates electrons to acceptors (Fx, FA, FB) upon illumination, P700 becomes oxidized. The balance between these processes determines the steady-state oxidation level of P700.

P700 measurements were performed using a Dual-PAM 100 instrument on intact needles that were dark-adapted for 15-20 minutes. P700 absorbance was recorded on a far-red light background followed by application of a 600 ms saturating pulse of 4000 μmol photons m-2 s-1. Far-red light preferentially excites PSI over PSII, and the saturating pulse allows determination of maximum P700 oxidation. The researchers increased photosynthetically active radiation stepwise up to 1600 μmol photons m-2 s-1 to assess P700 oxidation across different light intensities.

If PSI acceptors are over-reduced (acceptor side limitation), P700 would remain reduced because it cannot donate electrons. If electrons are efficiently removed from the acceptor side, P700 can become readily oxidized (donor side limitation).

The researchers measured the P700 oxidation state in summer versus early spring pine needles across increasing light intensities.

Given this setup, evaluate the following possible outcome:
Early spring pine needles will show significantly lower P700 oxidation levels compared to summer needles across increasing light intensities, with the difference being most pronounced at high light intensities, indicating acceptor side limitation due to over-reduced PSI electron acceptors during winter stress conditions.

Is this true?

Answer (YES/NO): NO